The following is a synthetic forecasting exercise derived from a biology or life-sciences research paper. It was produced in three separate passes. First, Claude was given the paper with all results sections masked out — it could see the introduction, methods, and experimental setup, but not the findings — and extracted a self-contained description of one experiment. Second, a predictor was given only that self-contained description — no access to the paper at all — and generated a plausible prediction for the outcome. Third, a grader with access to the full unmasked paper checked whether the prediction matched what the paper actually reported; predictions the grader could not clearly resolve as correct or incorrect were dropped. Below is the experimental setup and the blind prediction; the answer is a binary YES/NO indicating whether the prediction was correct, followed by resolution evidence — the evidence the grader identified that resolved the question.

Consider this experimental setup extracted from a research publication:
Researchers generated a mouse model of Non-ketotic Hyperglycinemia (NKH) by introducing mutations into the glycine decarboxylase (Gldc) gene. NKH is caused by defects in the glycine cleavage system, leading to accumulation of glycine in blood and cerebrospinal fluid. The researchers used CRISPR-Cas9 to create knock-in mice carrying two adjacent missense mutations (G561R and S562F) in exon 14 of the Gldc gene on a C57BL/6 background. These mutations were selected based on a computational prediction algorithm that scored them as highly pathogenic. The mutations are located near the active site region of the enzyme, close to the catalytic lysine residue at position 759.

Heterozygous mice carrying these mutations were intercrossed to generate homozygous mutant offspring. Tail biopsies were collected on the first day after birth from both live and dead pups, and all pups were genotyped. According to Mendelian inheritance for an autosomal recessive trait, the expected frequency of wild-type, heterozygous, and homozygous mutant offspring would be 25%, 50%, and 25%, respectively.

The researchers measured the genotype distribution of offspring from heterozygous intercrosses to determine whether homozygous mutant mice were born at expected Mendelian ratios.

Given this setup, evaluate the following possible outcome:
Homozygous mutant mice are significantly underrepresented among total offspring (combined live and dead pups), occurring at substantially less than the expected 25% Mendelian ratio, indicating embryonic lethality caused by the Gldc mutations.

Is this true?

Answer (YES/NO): YES